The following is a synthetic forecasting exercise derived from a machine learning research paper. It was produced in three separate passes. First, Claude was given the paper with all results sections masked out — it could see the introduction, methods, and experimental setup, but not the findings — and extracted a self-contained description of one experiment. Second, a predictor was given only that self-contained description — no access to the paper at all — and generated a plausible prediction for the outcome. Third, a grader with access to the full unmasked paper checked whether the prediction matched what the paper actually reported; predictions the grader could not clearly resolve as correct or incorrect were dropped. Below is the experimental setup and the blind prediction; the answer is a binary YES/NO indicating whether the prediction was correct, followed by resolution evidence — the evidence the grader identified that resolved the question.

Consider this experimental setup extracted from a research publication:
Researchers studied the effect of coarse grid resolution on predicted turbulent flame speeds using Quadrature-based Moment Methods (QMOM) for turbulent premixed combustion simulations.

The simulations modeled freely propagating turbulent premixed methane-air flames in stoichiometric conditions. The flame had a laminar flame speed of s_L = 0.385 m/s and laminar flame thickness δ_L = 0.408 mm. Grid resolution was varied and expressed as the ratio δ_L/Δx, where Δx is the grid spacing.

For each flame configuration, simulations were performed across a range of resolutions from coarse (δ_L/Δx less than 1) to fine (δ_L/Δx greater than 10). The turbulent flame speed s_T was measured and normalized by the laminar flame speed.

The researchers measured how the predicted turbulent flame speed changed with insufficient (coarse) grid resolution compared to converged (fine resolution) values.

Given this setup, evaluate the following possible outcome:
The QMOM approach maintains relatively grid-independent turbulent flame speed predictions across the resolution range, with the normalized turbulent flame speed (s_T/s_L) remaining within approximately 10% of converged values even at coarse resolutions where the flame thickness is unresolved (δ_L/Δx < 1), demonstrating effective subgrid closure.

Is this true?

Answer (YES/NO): NO